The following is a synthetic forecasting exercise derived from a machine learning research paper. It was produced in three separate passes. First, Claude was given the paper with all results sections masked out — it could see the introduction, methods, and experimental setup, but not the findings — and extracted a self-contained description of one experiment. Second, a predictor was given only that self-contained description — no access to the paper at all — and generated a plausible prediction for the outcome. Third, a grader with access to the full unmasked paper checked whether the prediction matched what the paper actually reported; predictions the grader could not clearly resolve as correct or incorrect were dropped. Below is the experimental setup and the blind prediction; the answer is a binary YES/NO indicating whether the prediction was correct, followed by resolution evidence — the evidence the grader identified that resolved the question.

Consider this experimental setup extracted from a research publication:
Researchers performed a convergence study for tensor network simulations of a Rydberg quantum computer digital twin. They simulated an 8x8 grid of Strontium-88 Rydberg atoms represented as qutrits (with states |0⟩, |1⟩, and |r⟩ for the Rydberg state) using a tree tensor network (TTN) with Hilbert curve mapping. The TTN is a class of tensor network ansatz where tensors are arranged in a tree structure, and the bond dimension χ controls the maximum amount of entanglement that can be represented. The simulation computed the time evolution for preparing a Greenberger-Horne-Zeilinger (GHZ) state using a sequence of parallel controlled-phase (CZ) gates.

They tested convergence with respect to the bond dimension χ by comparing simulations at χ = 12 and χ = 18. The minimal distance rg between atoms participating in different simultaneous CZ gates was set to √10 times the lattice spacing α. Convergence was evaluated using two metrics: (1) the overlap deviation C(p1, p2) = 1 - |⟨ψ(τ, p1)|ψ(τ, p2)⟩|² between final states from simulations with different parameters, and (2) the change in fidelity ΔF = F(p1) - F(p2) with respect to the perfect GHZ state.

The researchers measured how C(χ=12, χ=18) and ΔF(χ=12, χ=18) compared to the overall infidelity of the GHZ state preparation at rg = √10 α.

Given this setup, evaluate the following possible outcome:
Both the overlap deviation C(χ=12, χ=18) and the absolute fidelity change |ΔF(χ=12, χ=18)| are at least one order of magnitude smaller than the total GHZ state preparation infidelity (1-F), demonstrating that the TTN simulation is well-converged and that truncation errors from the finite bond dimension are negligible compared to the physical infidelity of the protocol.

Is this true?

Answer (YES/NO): YES